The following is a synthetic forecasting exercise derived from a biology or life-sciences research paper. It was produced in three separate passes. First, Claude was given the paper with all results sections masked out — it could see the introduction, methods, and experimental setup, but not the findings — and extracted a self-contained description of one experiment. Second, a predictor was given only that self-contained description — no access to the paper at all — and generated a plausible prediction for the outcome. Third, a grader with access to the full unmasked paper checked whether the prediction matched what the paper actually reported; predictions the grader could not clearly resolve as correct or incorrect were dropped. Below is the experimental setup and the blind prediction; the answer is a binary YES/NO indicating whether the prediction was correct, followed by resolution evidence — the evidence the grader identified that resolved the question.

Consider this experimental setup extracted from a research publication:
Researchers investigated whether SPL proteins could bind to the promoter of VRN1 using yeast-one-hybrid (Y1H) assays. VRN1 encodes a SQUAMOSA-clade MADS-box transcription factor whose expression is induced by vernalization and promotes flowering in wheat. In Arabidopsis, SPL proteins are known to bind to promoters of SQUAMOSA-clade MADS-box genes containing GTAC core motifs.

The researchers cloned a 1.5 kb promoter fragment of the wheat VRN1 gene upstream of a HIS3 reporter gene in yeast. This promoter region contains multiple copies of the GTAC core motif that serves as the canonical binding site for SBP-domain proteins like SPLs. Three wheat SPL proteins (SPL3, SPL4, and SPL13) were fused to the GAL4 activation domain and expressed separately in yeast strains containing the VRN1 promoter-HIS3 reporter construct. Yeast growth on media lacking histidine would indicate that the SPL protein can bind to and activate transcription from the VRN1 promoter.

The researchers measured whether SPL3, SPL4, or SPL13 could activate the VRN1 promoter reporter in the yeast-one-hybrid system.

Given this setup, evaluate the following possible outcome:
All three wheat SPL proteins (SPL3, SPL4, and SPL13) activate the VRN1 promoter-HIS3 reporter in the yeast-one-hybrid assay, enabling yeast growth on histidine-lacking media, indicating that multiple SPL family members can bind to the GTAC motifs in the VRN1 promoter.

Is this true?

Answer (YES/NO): NO